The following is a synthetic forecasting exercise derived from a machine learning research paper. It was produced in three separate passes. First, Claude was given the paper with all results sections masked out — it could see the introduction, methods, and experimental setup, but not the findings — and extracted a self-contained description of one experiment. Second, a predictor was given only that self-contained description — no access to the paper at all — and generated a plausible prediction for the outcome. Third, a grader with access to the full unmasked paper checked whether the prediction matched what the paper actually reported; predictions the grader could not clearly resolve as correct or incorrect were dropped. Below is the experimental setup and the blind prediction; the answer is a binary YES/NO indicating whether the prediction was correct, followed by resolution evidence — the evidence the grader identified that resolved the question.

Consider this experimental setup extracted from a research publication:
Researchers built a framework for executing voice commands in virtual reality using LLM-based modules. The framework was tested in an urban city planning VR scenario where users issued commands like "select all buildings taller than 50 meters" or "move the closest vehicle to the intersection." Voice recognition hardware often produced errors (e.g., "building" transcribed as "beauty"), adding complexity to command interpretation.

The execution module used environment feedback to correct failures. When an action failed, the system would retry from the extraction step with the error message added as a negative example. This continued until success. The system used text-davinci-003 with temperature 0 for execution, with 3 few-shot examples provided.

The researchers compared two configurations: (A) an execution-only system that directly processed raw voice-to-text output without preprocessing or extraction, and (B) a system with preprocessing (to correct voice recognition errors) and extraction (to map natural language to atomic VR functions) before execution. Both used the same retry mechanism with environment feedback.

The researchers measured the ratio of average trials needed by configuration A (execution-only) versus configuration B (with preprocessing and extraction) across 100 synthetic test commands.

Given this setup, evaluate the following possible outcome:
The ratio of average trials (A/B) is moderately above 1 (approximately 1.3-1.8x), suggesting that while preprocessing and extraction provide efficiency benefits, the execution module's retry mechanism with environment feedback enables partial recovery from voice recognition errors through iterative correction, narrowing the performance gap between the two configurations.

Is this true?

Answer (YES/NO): NO